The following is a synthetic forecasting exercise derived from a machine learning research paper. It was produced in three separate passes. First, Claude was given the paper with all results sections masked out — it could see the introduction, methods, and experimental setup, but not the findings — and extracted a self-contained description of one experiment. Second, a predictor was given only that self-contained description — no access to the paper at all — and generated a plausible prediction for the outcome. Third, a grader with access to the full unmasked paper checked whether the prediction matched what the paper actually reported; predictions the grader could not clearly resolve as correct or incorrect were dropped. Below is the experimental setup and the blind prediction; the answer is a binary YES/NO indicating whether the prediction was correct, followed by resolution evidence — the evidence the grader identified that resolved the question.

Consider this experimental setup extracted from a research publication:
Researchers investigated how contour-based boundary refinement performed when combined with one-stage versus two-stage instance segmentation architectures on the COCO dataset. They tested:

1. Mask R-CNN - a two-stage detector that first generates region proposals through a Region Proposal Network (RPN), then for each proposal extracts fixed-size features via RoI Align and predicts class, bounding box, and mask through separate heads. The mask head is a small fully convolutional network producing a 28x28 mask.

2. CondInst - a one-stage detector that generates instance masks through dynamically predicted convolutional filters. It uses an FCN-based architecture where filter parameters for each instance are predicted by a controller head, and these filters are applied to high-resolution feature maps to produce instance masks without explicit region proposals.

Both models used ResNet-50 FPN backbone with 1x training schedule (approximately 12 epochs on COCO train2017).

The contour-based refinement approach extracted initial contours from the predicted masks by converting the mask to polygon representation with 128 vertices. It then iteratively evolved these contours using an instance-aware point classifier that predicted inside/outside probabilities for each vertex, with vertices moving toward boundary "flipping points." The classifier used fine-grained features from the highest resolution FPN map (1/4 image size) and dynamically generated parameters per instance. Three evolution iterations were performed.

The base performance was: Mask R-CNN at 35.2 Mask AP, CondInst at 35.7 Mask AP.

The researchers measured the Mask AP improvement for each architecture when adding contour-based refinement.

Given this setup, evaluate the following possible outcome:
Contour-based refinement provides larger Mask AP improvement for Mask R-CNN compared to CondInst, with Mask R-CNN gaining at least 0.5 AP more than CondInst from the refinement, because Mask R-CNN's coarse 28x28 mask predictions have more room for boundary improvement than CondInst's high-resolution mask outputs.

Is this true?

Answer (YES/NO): NO